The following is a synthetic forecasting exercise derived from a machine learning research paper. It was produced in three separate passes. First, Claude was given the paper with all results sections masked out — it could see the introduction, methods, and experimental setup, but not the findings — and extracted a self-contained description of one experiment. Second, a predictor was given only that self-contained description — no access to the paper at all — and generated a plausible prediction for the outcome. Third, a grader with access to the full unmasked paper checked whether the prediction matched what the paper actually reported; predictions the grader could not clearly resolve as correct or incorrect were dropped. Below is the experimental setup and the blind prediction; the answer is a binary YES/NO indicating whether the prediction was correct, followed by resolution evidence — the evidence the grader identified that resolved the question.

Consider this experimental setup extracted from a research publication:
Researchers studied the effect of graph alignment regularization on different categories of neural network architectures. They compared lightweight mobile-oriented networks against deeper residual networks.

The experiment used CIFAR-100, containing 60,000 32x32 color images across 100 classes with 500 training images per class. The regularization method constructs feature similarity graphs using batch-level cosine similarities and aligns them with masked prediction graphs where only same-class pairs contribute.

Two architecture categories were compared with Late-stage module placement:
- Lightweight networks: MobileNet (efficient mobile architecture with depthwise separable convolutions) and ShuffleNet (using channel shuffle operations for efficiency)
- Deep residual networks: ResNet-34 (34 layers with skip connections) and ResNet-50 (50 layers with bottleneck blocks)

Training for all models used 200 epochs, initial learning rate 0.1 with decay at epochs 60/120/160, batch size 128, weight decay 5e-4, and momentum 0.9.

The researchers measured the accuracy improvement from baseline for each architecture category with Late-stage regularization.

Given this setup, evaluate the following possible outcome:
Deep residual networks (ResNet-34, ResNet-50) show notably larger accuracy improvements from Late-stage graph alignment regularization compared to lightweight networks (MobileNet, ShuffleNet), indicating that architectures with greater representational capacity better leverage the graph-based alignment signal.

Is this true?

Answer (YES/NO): NO